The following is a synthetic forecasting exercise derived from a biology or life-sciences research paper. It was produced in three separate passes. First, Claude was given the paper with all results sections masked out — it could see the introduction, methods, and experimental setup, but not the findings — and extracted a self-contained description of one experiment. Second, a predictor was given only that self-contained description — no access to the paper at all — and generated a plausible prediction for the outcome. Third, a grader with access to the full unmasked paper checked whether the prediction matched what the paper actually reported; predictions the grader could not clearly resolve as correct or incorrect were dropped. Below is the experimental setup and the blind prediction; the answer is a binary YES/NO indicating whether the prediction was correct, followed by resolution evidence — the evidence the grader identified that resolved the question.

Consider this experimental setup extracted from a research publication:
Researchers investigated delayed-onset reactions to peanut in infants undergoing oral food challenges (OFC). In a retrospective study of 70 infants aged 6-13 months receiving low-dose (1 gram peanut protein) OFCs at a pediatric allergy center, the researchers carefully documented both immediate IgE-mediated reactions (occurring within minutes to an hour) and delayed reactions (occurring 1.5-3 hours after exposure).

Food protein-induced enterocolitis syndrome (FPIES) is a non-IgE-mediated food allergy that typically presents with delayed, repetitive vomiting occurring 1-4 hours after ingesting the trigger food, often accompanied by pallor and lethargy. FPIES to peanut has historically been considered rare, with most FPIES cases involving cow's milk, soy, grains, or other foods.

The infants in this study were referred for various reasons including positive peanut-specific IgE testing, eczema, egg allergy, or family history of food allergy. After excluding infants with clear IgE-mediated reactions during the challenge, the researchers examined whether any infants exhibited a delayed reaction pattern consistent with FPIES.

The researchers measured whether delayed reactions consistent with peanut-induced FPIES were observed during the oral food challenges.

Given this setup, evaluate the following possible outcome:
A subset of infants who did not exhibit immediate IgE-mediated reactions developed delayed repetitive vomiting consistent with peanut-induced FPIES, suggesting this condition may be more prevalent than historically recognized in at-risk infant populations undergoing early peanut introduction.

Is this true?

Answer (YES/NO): YES